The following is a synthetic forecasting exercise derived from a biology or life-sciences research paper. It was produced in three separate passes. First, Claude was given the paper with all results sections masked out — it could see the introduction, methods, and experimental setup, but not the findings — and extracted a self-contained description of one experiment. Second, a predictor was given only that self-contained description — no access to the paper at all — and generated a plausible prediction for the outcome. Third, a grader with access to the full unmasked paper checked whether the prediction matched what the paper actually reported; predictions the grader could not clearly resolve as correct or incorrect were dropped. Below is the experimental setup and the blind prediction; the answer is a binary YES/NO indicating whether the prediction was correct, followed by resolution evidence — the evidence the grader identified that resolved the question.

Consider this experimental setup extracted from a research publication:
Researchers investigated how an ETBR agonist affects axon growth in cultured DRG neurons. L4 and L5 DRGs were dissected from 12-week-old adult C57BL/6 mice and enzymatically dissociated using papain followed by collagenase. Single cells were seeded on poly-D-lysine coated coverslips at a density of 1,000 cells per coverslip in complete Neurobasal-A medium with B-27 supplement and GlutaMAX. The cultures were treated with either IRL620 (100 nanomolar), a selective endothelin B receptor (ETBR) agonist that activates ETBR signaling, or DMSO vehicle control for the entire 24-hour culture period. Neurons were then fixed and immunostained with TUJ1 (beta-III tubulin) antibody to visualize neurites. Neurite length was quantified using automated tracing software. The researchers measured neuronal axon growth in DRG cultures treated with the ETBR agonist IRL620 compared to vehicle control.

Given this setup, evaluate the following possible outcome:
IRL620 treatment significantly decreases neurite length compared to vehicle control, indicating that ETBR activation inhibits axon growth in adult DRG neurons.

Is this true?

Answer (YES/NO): NO